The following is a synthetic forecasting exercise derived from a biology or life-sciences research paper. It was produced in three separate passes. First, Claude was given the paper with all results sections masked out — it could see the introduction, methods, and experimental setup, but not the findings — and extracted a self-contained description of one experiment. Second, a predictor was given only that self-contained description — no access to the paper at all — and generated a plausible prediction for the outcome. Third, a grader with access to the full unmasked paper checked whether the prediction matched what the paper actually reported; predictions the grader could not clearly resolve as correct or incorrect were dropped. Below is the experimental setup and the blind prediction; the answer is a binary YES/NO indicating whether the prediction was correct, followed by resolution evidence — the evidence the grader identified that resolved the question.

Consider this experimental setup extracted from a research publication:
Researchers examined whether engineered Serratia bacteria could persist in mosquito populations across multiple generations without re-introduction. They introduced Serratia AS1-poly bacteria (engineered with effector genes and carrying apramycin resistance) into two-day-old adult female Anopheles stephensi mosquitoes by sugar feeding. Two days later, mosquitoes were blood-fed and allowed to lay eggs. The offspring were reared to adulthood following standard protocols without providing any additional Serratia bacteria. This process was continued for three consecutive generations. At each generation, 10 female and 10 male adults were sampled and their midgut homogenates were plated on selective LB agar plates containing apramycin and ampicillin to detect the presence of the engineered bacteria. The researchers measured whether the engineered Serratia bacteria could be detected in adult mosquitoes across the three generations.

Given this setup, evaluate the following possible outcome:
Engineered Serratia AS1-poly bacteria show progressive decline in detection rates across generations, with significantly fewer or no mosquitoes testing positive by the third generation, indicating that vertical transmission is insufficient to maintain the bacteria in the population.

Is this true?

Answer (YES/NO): NO